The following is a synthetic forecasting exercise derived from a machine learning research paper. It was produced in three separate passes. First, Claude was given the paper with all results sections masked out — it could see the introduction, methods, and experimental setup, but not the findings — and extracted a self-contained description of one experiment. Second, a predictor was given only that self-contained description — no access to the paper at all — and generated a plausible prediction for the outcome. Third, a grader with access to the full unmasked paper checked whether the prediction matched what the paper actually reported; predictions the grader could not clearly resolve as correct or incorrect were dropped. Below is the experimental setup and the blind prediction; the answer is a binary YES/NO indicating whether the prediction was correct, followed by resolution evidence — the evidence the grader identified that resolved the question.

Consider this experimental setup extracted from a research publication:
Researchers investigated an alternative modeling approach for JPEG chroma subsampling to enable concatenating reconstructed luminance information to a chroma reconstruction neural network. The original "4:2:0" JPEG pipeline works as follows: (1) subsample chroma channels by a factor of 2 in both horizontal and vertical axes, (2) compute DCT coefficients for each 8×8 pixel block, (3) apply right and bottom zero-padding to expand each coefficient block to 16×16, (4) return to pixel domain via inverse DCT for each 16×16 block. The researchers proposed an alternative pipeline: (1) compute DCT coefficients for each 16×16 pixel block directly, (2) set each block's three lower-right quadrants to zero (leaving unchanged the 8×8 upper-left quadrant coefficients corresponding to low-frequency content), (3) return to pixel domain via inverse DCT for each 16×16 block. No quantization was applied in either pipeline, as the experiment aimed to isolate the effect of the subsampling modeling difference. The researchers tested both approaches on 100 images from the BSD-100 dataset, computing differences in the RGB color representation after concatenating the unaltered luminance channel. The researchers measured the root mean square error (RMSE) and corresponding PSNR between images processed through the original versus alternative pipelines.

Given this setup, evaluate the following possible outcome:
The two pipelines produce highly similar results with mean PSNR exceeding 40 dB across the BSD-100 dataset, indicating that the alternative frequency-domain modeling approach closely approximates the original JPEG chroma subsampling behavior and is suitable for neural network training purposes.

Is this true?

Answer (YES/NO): YES